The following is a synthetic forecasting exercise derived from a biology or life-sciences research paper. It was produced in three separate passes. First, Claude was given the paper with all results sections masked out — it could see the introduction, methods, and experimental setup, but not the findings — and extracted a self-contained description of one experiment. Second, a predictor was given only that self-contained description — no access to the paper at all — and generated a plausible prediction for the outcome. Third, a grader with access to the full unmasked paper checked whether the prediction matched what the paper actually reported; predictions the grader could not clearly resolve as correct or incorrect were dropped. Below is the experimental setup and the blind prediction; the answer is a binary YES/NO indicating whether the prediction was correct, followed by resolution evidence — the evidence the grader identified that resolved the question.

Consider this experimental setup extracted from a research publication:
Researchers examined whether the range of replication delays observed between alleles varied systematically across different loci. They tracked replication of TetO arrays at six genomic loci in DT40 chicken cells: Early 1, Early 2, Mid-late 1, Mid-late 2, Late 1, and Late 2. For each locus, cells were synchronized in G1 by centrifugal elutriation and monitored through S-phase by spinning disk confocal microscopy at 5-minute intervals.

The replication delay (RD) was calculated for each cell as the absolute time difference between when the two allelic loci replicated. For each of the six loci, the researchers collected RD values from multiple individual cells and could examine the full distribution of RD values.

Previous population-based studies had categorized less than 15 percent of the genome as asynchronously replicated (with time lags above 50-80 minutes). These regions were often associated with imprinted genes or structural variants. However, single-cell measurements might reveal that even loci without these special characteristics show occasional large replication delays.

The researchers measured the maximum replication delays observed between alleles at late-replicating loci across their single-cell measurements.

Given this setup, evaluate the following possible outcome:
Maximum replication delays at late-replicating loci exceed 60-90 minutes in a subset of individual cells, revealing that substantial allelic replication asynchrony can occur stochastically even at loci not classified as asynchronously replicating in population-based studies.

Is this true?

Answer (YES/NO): YES